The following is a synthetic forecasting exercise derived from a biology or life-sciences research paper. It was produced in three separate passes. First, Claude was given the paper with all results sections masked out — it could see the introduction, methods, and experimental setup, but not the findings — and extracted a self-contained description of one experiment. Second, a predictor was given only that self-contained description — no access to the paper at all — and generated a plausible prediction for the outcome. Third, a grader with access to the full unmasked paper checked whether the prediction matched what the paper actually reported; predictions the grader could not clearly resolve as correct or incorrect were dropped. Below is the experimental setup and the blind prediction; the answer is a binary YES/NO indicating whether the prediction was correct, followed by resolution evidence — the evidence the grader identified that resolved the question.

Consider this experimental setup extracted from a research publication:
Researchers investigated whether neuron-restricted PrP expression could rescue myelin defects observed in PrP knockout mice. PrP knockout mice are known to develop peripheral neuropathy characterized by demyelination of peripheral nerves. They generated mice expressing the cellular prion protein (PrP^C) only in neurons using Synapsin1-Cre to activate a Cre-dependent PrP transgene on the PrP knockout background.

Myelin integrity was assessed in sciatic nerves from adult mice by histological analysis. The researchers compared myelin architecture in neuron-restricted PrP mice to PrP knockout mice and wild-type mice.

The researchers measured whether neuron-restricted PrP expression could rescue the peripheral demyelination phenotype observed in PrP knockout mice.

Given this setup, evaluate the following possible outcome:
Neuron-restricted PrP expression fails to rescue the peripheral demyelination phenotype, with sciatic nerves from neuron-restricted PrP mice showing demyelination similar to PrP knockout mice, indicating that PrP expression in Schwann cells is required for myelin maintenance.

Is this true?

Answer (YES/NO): NO